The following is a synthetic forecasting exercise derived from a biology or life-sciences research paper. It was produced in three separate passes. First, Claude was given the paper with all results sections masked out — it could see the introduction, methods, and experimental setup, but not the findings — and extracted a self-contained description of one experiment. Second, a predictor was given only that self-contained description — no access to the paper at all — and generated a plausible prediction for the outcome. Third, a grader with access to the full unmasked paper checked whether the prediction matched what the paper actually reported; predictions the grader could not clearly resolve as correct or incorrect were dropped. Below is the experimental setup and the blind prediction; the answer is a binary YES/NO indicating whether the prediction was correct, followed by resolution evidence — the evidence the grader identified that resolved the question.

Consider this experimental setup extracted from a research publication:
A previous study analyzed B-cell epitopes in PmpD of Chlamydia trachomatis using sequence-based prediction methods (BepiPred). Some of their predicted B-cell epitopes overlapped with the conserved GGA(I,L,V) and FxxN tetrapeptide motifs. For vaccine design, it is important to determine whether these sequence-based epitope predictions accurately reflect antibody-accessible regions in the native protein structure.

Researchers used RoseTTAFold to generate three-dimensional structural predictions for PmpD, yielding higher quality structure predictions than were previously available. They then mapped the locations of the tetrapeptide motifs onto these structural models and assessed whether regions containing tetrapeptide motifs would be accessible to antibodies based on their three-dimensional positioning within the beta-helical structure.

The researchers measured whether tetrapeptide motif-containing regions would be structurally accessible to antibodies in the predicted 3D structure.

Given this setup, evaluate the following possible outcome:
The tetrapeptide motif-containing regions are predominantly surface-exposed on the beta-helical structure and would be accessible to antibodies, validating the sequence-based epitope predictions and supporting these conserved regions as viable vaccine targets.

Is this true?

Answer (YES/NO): NO